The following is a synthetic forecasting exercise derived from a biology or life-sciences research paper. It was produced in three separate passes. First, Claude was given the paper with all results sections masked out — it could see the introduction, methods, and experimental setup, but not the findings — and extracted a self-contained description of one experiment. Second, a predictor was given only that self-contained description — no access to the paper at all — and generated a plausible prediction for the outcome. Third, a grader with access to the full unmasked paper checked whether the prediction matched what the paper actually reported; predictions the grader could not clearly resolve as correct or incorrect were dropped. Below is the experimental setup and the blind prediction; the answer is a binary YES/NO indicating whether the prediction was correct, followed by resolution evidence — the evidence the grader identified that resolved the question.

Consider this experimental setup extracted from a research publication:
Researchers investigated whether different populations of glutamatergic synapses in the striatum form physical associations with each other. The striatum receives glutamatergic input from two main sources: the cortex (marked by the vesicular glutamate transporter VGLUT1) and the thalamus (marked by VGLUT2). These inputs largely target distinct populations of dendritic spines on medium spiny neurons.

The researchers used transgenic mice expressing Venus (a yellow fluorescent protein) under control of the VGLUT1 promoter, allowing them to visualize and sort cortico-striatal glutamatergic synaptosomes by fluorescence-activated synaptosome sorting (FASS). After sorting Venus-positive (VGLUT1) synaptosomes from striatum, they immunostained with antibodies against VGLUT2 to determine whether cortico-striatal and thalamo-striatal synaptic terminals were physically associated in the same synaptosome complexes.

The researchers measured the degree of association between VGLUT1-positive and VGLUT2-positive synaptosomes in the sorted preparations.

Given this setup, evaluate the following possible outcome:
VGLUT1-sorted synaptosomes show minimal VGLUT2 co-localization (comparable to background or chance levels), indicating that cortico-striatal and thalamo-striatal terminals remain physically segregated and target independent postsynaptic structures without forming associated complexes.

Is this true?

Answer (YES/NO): YES